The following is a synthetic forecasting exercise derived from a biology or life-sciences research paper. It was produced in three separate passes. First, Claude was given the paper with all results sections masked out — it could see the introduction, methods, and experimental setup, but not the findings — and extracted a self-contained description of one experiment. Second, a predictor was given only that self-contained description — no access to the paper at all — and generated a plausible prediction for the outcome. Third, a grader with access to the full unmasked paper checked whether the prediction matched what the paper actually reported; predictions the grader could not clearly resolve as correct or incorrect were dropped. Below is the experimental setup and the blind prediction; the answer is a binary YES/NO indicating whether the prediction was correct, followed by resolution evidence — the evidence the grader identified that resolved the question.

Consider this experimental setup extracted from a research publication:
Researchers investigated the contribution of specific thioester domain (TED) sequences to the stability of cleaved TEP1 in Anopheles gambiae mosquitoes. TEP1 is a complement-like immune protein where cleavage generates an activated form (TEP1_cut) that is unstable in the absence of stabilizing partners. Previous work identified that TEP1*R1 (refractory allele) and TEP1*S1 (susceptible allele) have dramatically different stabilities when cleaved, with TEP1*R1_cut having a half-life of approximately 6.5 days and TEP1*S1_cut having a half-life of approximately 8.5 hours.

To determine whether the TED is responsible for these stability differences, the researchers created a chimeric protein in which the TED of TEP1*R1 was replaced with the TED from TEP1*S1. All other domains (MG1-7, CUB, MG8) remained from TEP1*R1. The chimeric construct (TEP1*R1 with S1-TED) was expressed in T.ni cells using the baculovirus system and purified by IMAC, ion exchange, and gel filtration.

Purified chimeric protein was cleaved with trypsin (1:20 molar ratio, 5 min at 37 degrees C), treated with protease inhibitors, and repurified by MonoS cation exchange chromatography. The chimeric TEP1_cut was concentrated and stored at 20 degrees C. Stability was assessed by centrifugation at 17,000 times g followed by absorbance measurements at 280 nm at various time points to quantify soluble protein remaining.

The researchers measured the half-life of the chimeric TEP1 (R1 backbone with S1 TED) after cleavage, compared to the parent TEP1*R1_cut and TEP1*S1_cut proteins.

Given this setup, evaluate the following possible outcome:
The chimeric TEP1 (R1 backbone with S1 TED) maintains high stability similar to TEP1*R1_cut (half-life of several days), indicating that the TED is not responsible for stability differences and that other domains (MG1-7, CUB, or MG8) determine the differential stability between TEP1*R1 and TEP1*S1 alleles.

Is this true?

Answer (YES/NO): NO